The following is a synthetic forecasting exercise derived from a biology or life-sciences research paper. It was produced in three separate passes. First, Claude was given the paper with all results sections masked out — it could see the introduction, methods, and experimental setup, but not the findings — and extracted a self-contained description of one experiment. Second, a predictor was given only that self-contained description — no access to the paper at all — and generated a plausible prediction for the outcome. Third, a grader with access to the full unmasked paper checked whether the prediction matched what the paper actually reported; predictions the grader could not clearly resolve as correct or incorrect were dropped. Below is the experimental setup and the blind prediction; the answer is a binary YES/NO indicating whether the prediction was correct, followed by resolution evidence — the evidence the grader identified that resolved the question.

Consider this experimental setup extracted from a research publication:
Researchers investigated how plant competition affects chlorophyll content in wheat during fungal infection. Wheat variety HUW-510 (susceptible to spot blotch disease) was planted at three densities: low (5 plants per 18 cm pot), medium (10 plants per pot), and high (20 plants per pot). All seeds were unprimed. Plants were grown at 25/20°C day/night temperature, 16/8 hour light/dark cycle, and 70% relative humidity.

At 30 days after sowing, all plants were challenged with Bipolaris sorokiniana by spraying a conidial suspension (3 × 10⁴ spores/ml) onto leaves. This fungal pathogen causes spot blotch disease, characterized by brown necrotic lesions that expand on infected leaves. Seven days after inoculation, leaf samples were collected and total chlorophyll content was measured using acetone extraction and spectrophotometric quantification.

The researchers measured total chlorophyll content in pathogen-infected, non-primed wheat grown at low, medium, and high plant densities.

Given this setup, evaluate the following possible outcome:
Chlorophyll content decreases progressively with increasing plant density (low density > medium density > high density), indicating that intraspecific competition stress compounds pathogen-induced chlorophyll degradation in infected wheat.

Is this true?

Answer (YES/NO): NO